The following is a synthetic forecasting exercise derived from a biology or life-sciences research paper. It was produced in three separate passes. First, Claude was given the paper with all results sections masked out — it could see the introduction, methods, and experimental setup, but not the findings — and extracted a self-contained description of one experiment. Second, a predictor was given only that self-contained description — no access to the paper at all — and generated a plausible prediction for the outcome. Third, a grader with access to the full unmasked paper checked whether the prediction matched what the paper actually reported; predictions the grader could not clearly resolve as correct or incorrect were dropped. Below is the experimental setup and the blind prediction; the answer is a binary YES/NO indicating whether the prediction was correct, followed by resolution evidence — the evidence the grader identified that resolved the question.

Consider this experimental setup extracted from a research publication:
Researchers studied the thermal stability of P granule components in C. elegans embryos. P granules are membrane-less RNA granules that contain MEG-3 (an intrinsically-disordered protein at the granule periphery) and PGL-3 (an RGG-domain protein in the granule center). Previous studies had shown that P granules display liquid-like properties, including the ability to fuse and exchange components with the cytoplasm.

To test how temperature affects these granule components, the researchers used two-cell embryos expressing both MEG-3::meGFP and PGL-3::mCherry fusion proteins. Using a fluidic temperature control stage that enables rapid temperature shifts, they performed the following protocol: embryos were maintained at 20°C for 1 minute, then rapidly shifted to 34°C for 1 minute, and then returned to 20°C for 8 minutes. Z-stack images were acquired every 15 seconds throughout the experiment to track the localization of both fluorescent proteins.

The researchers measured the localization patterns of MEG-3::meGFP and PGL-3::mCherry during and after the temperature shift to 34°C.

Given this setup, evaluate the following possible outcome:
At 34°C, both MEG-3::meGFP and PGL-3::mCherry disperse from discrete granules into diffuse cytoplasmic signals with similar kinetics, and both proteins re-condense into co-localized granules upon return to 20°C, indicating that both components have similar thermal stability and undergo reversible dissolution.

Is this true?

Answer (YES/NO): NO